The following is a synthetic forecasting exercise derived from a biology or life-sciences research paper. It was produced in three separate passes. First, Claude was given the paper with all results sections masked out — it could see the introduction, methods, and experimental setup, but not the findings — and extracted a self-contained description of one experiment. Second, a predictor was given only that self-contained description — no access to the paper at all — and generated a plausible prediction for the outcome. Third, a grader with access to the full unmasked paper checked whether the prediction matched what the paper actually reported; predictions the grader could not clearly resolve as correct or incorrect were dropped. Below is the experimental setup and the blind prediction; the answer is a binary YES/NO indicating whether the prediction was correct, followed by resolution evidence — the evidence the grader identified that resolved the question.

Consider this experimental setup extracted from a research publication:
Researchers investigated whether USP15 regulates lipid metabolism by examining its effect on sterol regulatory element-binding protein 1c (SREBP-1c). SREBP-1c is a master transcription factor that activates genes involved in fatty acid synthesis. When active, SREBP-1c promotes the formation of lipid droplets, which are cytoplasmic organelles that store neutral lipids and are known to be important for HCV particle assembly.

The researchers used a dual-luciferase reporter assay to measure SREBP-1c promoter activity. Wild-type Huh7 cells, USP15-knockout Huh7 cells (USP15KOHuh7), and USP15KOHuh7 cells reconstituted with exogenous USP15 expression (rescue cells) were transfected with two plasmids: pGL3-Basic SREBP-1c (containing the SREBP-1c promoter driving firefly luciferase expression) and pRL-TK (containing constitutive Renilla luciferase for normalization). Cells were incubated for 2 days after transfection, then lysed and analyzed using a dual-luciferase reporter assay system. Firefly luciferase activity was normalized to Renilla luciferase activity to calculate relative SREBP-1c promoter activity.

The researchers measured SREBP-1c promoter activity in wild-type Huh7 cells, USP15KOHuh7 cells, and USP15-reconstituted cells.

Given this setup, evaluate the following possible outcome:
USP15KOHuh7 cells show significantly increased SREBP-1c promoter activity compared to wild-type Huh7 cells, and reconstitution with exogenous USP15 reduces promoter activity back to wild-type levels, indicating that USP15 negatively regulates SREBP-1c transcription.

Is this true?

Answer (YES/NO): NO